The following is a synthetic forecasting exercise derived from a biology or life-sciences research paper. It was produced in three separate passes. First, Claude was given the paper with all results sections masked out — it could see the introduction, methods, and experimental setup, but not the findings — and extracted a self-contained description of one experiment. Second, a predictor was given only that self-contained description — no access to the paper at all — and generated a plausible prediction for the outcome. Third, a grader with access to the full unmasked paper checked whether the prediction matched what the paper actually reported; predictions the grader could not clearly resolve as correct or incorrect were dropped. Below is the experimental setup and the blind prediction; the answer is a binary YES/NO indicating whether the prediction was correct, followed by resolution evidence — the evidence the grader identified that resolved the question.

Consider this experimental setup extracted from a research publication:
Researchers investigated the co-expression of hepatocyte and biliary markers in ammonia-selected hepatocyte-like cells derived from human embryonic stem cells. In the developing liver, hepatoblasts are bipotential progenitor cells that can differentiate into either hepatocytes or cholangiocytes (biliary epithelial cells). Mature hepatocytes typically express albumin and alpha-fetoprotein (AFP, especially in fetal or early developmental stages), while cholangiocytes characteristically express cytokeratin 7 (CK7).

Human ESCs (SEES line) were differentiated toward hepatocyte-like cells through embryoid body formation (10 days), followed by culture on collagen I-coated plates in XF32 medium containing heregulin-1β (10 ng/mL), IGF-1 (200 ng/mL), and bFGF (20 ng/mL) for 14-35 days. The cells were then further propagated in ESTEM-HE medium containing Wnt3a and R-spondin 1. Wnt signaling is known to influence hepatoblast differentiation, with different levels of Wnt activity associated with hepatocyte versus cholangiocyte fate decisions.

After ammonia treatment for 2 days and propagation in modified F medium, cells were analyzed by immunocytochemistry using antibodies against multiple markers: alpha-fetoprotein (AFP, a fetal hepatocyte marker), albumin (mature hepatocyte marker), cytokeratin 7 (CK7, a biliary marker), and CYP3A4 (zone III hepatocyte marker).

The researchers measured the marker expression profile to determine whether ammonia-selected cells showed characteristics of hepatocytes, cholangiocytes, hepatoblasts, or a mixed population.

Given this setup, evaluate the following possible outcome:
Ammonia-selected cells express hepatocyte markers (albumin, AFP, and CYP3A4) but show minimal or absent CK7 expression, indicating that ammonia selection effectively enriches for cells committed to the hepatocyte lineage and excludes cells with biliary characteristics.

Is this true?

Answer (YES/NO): NO